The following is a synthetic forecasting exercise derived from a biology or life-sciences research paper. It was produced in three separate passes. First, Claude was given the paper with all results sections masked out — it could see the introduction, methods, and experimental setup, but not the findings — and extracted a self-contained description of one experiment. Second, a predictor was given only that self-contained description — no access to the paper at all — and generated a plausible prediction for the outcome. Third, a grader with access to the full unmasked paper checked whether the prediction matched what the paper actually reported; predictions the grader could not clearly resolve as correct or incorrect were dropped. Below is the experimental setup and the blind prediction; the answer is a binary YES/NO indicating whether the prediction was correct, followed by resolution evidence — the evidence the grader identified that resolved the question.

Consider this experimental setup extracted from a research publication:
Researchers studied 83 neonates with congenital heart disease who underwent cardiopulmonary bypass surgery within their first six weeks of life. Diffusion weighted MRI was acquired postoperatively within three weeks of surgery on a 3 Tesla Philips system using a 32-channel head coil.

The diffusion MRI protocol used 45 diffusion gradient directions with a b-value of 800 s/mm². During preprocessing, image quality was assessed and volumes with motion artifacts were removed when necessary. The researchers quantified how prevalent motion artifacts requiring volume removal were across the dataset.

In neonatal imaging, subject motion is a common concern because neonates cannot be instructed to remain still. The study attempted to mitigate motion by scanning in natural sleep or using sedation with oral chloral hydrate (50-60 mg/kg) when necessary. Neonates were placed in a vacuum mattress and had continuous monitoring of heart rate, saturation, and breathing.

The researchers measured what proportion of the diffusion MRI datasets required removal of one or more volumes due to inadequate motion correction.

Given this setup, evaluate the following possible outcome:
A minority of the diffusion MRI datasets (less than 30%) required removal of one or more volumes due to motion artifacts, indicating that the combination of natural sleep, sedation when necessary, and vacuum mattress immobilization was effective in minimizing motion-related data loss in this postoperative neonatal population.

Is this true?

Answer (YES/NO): NO